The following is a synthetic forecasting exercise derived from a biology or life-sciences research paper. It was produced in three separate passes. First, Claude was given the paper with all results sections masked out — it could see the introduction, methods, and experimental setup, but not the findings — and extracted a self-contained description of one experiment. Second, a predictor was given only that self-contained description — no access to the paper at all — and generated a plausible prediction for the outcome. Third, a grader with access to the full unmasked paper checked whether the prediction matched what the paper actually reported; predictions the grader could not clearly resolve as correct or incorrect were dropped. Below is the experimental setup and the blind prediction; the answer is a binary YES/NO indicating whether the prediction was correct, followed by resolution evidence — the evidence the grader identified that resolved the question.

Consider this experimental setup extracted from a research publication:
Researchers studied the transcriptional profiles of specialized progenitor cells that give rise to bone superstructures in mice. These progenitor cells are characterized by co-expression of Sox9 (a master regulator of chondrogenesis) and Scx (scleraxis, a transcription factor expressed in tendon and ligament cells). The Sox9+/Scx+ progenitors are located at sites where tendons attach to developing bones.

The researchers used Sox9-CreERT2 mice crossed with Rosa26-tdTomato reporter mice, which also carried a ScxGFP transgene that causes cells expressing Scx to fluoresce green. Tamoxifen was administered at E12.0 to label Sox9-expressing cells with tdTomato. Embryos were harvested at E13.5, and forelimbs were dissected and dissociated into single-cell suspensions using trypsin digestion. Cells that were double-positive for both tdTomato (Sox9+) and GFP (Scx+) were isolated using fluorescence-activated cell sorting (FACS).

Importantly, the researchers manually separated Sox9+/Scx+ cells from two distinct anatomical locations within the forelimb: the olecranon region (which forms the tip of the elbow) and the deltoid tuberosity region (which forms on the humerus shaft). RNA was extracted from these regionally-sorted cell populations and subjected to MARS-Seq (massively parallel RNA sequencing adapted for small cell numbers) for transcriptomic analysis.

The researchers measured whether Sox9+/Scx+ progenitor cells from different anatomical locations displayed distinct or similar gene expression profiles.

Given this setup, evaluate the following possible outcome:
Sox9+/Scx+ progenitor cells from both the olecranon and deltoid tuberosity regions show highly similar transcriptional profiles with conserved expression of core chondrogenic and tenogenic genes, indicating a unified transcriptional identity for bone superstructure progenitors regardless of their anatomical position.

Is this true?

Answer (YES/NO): NO